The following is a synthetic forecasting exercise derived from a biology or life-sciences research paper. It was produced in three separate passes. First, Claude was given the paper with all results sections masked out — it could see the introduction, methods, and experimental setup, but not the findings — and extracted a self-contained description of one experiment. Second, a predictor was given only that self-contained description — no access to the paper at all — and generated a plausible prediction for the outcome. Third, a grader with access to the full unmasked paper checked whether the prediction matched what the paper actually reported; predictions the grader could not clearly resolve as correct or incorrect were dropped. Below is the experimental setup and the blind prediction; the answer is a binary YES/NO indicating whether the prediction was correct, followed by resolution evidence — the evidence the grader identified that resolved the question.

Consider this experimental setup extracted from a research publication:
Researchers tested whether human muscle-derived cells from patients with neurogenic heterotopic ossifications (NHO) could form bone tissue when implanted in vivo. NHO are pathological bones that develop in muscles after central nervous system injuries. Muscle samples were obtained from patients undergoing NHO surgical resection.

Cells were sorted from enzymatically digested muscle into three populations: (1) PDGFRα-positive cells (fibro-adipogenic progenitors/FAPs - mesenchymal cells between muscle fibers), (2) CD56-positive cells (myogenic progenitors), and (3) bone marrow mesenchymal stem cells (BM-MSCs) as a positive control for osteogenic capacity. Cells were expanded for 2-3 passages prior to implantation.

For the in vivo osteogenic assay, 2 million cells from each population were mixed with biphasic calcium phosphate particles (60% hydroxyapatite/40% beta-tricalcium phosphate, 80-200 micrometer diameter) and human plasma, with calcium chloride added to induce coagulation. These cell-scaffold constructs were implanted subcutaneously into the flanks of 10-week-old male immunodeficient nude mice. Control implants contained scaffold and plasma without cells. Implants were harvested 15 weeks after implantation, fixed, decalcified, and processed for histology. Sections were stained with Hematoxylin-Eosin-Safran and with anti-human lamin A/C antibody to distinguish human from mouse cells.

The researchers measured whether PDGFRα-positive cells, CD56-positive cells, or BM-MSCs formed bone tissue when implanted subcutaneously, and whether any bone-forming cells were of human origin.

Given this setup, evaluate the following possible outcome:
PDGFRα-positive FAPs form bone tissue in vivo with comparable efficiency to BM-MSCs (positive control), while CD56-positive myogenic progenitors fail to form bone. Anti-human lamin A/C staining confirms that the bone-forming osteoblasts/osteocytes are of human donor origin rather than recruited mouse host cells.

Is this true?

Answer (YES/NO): NO